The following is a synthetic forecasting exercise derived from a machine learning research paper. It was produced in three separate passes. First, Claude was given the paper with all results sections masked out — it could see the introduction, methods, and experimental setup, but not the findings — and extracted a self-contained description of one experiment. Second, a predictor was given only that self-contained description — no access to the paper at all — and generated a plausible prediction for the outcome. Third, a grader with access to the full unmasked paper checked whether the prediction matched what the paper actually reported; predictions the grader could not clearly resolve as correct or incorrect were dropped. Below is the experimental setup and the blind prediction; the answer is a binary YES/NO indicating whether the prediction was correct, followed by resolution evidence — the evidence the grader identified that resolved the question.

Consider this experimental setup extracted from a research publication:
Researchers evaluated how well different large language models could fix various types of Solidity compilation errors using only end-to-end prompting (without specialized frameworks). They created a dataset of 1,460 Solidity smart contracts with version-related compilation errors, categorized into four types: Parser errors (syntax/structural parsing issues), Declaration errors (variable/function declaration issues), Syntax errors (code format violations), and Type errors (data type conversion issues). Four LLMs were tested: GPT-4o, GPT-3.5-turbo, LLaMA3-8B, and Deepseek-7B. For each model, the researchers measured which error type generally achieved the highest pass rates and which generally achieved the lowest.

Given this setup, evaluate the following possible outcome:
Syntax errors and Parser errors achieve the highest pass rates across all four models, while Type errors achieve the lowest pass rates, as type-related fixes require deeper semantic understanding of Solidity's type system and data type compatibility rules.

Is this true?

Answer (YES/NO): NO